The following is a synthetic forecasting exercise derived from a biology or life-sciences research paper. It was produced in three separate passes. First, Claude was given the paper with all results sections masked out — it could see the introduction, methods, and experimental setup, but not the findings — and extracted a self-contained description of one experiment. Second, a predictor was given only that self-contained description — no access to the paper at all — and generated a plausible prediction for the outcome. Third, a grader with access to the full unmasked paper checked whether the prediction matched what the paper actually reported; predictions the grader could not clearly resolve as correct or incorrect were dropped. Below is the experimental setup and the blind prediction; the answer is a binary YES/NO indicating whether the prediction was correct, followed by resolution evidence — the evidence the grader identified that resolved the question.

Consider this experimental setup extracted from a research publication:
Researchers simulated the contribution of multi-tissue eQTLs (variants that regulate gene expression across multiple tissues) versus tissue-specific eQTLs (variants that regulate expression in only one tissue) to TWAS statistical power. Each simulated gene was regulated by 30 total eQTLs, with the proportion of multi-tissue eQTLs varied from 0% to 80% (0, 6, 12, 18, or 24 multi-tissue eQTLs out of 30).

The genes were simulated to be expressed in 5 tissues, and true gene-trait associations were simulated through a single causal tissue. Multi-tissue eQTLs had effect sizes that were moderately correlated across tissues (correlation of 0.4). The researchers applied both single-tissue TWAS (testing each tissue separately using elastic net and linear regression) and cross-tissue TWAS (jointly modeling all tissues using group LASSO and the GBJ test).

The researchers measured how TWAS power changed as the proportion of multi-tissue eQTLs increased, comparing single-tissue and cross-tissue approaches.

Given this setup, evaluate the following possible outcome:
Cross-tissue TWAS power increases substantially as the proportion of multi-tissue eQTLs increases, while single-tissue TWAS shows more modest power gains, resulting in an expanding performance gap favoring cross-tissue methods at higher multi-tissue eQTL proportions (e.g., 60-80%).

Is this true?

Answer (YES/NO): NO